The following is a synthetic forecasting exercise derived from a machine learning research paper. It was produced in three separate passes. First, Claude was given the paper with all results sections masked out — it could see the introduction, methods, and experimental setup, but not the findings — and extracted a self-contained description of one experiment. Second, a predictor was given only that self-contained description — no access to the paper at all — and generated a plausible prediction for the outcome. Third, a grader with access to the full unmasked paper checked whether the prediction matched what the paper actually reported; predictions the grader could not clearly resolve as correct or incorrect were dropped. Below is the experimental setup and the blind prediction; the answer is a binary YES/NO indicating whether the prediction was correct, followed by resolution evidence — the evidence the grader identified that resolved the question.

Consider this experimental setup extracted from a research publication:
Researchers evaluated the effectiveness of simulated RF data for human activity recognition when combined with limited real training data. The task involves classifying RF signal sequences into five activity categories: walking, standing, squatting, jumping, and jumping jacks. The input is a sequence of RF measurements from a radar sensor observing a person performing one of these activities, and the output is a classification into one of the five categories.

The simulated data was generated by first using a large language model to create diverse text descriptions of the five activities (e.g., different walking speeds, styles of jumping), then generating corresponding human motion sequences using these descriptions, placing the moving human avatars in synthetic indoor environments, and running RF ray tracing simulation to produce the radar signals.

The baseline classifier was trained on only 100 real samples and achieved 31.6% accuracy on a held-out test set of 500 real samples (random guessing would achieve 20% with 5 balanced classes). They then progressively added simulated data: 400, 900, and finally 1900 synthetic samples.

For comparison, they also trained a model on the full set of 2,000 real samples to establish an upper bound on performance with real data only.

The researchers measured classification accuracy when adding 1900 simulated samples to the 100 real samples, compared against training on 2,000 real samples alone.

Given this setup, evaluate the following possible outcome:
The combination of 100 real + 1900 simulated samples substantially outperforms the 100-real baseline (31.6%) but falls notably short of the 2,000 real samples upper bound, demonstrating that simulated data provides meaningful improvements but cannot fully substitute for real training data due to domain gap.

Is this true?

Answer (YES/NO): NO